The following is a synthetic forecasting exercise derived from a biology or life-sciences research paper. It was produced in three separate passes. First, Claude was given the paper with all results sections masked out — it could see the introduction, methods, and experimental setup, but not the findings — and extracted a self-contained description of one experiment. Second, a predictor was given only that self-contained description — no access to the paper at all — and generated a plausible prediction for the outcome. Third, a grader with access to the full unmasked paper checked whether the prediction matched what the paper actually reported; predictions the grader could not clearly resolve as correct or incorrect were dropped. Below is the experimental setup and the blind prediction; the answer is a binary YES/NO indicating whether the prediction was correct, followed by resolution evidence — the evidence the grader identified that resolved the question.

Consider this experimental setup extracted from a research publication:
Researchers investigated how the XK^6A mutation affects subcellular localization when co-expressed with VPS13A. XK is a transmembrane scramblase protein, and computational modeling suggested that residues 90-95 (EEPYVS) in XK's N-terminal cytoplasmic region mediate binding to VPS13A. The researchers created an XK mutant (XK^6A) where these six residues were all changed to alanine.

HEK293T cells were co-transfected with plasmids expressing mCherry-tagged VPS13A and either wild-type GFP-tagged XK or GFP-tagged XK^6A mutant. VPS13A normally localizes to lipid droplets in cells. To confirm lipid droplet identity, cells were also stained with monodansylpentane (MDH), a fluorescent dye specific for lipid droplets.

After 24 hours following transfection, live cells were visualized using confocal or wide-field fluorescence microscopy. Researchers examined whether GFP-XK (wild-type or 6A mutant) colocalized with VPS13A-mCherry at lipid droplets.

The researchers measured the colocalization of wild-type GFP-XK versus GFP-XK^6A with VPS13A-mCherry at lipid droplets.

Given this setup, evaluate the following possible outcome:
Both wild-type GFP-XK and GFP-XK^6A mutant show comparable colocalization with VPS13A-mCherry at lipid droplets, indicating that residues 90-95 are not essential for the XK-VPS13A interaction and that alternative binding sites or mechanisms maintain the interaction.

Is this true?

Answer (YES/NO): NO